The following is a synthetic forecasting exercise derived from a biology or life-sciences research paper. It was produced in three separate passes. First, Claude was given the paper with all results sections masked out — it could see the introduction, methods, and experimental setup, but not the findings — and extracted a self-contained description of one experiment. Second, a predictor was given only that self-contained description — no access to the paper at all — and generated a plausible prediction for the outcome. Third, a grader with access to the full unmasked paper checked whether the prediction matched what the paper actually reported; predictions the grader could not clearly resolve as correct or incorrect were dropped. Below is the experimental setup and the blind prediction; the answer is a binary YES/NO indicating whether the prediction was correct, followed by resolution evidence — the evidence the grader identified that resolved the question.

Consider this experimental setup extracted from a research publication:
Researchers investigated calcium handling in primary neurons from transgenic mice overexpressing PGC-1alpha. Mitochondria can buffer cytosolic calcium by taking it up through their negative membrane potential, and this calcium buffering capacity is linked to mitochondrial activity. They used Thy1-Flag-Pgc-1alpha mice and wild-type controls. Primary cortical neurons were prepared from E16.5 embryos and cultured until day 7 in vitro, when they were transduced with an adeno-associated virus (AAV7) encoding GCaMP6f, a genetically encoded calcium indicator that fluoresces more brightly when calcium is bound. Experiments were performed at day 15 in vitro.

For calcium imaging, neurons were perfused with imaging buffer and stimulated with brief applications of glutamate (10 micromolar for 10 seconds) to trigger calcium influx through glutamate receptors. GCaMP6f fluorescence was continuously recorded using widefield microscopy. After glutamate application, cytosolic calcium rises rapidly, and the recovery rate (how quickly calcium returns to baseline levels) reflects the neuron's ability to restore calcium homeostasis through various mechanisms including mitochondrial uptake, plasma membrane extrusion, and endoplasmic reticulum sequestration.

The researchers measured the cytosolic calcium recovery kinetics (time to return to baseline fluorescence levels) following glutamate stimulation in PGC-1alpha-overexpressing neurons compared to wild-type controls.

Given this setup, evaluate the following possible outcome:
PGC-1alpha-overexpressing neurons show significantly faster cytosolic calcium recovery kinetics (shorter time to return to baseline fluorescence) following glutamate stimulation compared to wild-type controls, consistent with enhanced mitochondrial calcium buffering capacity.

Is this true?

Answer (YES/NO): NO